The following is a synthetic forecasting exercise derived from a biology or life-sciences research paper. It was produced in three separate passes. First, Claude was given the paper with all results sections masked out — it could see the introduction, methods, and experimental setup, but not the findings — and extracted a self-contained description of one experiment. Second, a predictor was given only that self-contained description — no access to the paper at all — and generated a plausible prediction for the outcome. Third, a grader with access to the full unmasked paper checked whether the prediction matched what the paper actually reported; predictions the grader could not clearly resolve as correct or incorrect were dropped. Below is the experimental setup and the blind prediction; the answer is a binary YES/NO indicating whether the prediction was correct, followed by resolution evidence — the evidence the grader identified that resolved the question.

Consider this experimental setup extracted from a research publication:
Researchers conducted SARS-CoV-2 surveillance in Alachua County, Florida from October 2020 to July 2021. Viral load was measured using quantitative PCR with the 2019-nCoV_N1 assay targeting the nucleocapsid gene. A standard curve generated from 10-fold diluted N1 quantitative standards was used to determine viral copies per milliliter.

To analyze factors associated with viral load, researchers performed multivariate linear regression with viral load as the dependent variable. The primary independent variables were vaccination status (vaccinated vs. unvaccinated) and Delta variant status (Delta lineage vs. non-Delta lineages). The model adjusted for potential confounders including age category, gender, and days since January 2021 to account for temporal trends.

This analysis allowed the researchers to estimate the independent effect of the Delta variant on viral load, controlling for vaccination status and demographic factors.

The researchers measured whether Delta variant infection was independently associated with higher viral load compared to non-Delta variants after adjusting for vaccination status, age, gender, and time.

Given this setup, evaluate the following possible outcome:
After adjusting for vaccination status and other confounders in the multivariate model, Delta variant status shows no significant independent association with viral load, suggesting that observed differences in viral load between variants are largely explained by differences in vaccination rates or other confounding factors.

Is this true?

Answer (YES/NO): NO